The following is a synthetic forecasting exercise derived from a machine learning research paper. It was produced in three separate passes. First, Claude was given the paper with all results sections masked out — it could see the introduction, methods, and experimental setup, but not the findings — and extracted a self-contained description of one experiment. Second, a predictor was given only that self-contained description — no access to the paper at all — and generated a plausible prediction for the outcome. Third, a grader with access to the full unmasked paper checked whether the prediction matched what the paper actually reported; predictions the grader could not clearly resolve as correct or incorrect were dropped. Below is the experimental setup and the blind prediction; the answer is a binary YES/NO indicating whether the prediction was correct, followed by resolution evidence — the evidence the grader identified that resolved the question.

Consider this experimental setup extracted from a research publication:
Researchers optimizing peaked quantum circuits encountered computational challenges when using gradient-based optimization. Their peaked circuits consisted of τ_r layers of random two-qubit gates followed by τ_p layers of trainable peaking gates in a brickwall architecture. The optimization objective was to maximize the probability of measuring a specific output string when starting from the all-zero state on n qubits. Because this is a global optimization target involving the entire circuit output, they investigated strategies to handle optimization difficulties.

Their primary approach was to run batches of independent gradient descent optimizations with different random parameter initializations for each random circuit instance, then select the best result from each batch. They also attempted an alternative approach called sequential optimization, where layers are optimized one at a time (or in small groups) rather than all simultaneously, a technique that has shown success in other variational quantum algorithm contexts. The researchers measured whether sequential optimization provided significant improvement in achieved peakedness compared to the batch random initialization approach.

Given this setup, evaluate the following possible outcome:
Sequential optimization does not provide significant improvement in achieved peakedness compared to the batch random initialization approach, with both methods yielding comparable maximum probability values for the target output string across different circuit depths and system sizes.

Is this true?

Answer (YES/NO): YES